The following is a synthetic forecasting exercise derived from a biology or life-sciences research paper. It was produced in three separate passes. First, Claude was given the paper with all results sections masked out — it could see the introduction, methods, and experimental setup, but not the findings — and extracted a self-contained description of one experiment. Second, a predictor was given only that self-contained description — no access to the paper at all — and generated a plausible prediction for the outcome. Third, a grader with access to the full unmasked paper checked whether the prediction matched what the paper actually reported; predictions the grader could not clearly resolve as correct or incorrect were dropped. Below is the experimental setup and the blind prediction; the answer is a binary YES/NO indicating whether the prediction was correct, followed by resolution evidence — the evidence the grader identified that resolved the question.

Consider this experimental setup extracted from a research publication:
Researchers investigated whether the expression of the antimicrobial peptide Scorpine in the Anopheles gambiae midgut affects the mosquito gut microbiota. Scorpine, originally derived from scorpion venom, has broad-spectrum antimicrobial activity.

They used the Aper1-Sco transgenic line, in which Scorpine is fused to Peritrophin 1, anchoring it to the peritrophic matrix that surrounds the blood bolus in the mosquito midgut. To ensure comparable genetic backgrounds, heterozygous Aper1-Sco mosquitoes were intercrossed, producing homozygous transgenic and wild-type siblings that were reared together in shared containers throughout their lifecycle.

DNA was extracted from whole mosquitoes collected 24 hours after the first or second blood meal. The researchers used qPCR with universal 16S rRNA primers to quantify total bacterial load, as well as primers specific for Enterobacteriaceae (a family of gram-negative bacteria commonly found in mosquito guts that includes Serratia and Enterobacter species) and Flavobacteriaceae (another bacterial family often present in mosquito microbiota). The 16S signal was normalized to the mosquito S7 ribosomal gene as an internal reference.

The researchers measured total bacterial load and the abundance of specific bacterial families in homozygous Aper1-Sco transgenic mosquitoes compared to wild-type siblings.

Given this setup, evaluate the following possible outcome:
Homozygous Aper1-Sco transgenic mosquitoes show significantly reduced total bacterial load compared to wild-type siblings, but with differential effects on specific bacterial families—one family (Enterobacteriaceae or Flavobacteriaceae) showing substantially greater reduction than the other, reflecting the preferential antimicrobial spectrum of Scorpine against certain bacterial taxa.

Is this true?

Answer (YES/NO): NO